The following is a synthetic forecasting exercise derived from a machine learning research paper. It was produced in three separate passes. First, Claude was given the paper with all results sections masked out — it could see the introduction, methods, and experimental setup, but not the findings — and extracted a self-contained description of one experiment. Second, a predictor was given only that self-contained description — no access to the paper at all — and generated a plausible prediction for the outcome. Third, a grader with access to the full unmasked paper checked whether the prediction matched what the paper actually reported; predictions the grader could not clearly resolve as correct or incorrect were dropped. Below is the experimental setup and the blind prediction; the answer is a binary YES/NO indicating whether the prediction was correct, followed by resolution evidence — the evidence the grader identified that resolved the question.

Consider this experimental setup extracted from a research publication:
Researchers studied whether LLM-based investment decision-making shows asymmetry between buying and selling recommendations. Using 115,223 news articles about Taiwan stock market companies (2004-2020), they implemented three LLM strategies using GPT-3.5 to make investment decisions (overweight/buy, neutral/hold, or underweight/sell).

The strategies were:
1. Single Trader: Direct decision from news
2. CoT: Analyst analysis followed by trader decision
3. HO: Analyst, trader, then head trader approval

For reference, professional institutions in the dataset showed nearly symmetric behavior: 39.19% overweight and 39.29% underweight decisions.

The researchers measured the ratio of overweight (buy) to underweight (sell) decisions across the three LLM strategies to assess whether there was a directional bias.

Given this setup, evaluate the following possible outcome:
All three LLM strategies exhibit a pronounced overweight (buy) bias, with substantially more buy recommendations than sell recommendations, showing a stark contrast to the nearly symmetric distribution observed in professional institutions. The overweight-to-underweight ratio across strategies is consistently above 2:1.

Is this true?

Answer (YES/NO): NO